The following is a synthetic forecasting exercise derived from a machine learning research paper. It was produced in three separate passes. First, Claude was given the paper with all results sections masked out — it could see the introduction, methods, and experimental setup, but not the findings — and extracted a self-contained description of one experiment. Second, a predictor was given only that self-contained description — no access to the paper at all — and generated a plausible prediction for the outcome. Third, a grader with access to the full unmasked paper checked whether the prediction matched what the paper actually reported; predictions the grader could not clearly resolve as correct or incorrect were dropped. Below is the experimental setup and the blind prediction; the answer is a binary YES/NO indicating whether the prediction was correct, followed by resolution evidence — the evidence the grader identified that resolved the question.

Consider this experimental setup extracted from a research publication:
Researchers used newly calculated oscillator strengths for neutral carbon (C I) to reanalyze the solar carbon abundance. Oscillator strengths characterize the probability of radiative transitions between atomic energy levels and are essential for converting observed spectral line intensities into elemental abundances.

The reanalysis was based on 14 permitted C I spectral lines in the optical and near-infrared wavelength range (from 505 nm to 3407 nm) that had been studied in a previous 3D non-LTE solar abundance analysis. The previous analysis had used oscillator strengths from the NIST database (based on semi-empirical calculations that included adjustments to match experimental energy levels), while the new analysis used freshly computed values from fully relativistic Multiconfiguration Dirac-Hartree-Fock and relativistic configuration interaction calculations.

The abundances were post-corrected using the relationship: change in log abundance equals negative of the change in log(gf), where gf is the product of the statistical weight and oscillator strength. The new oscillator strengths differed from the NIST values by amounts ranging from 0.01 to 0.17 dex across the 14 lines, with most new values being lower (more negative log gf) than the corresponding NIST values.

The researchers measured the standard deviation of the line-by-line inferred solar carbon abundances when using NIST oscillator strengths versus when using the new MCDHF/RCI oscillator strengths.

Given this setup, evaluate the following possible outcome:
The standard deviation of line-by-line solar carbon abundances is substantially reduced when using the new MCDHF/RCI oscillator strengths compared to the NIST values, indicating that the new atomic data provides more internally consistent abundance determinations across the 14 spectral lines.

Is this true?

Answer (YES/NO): NO